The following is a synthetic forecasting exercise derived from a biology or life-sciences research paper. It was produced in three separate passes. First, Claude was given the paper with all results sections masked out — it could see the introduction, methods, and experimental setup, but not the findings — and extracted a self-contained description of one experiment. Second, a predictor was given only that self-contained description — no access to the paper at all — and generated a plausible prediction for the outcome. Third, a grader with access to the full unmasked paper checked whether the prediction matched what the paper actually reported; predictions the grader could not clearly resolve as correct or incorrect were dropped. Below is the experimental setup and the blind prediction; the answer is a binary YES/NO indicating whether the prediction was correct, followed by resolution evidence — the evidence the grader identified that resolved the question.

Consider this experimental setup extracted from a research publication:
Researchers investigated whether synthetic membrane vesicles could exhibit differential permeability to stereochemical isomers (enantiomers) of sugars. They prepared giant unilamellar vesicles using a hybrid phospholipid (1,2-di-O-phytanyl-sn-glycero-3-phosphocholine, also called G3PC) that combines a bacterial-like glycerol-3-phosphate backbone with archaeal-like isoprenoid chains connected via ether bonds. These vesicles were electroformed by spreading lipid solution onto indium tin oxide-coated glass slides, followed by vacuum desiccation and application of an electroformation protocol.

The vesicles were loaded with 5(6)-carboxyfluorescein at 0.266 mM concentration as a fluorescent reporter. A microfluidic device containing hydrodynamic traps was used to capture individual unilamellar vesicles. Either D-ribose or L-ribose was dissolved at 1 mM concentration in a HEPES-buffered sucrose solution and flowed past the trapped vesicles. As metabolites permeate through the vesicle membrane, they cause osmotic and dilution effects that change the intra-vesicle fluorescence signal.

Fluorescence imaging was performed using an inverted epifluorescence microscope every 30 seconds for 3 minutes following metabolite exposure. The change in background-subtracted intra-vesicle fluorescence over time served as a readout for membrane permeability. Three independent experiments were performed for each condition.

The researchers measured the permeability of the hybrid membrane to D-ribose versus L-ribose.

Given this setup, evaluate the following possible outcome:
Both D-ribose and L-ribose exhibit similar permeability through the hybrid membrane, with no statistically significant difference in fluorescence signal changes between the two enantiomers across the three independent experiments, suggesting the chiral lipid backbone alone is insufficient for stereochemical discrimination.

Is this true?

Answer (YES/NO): NO